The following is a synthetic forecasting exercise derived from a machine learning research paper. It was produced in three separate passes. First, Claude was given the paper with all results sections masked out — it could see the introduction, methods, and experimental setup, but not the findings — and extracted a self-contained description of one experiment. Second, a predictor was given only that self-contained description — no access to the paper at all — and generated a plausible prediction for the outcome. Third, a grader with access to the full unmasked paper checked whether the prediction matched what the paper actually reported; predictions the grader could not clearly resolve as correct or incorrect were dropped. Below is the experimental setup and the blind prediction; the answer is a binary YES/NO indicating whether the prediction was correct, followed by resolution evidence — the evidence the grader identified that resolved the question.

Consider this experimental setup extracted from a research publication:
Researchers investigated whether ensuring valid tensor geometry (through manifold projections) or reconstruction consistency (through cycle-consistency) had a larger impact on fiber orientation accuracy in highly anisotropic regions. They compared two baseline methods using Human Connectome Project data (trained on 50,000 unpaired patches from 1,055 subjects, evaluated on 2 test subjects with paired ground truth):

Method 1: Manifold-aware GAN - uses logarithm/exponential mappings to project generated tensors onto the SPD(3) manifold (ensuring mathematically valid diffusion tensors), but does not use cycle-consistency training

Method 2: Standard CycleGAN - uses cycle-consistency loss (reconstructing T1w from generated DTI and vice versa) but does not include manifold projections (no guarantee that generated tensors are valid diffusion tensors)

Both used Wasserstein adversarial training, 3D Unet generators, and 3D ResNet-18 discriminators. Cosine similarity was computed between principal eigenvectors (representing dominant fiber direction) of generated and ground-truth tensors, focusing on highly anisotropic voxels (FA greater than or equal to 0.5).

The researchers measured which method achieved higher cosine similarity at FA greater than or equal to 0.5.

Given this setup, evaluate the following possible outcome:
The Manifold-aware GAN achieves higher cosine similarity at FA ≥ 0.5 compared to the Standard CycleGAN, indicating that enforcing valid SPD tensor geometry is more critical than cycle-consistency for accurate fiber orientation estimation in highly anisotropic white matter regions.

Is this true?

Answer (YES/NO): NO